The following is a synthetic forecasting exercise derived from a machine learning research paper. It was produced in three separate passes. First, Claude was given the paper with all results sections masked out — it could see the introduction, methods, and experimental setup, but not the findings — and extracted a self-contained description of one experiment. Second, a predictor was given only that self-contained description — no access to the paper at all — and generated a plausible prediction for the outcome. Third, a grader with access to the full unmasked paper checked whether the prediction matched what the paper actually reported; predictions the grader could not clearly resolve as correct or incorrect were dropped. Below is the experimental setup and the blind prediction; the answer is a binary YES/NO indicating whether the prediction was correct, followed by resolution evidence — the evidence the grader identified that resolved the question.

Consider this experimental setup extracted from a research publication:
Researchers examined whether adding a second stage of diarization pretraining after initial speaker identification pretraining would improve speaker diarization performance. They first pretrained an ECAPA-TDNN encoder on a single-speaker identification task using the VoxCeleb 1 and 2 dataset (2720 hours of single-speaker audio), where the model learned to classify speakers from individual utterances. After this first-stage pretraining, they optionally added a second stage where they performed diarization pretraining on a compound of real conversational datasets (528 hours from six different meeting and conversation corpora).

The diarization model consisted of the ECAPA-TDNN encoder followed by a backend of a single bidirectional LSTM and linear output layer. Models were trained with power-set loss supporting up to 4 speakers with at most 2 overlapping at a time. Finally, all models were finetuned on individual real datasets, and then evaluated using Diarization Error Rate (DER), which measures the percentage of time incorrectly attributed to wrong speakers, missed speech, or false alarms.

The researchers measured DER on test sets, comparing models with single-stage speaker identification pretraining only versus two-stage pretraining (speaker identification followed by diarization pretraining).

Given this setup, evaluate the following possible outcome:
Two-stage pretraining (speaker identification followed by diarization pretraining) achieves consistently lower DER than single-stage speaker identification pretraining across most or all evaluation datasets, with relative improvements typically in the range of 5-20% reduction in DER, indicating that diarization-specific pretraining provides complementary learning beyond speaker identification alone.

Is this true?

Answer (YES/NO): NO